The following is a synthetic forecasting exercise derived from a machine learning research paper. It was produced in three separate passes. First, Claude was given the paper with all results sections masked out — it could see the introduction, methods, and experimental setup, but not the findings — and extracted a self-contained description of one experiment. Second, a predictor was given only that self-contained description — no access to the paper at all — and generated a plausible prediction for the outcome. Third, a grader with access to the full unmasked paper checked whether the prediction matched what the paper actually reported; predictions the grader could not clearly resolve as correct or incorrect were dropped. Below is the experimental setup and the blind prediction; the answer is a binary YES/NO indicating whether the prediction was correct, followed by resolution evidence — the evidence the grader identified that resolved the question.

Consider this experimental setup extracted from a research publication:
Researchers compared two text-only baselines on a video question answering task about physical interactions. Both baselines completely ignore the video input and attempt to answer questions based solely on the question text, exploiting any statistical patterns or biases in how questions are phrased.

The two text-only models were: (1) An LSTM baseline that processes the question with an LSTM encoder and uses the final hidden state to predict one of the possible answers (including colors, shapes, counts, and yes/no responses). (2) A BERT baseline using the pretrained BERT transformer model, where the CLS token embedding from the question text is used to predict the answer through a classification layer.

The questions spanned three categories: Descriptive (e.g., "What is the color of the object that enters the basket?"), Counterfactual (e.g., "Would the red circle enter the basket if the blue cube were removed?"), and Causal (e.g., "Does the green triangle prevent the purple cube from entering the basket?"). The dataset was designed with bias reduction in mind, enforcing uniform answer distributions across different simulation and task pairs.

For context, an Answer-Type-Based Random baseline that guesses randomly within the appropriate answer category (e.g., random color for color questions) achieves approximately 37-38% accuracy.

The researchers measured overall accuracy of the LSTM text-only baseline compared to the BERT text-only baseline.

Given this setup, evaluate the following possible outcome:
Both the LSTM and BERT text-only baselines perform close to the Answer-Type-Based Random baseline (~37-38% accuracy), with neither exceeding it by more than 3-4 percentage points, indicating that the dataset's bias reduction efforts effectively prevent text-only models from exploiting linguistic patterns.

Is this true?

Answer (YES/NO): NO